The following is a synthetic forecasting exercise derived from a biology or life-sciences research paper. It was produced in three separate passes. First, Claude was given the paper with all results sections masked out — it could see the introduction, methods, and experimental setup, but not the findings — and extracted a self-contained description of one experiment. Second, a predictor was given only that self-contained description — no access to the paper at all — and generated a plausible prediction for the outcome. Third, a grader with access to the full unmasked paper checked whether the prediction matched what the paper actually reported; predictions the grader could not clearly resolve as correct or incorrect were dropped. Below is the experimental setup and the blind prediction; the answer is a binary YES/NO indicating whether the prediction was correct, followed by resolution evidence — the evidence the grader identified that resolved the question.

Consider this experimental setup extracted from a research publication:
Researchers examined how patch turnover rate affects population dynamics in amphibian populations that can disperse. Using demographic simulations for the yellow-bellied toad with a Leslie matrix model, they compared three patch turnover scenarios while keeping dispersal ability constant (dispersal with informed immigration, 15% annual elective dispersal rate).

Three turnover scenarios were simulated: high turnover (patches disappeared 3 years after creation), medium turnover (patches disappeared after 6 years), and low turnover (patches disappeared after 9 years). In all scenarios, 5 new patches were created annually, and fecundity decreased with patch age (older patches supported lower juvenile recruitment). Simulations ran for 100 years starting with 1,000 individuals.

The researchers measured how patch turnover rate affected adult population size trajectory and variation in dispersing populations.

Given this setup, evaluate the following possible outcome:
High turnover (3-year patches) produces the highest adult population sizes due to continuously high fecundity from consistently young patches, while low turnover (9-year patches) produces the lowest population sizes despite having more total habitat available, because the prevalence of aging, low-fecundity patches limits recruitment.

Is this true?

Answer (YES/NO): YES